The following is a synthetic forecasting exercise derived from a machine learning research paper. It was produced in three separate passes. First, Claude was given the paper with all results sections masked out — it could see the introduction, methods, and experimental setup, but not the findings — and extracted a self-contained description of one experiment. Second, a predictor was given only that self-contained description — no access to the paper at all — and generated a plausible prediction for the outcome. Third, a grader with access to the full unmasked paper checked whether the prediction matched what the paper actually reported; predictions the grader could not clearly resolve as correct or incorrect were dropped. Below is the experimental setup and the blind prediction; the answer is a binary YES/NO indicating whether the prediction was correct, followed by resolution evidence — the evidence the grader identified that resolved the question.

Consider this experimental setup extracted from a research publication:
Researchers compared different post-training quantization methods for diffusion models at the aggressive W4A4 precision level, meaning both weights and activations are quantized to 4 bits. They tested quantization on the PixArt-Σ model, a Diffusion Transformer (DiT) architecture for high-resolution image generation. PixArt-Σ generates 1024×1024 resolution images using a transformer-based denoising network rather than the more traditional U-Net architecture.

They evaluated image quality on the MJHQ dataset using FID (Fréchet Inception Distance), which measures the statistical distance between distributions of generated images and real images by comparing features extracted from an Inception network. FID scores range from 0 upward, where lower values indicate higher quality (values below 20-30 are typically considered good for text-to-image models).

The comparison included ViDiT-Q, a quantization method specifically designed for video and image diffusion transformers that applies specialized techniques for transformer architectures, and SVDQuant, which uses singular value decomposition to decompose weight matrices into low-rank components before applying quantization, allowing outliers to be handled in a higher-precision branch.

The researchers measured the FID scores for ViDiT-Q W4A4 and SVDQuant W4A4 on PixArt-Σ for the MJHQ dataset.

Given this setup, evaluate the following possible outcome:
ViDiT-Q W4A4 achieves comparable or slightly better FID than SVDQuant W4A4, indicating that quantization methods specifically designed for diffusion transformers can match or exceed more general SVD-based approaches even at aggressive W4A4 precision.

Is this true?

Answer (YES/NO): NO